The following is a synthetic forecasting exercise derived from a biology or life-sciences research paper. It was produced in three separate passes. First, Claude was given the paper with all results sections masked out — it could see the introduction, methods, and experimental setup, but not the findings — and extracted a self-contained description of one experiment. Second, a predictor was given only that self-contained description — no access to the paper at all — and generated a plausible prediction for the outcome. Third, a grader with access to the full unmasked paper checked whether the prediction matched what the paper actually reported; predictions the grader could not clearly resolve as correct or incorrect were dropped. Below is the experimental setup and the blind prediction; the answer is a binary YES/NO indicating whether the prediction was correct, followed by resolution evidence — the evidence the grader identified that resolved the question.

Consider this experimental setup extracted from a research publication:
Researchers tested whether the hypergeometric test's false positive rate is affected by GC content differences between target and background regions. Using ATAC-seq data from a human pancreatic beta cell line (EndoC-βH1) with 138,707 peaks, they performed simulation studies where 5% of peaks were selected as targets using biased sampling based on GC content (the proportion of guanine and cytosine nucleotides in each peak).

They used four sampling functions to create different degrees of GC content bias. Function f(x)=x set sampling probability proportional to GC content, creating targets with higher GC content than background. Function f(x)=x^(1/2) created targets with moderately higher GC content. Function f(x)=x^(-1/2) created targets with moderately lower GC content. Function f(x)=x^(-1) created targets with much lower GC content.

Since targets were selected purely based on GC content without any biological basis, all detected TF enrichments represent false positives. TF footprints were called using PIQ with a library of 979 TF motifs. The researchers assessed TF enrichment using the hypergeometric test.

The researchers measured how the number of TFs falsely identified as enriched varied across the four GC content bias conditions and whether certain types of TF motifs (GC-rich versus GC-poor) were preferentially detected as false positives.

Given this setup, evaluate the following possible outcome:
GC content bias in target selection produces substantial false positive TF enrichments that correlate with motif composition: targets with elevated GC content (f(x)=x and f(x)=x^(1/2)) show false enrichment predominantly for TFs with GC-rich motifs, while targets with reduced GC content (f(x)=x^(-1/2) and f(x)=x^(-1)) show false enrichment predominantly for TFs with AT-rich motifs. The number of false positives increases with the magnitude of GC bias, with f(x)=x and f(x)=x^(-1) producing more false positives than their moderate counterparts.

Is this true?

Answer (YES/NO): NO